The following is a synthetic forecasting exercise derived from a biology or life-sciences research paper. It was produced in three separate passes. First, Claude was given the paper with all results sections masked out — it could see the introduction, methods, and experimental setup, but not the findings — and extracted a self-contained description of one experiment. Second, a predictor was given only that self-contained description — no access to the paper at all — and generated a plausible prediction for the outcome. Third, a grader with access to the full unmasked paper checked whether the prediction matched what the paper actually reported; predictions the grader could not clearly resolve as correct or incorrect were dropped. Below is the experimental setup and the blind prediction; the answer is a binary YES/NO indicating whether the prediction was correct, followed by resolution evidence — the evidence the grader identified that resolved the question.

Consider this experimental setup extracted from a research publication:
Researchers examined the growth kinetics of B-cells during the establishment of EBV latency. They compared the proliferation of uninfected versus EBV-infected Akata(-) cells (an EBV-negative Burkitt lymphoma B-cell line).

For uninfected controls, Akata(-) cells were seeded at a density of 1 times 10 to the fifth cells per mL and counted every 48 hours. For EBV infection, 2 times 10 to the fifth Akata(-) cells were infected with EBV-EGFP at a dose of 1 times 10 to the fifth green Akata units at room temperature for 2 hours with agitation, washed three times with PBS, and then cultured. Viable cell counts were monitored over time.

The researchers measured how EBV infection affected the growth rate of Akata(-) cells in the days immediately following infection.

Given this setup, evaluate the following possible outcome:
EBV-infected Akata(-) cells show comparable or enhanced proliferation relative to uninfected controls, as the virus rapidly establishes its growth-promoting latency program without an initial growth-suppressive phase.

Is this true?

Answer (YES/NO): NO